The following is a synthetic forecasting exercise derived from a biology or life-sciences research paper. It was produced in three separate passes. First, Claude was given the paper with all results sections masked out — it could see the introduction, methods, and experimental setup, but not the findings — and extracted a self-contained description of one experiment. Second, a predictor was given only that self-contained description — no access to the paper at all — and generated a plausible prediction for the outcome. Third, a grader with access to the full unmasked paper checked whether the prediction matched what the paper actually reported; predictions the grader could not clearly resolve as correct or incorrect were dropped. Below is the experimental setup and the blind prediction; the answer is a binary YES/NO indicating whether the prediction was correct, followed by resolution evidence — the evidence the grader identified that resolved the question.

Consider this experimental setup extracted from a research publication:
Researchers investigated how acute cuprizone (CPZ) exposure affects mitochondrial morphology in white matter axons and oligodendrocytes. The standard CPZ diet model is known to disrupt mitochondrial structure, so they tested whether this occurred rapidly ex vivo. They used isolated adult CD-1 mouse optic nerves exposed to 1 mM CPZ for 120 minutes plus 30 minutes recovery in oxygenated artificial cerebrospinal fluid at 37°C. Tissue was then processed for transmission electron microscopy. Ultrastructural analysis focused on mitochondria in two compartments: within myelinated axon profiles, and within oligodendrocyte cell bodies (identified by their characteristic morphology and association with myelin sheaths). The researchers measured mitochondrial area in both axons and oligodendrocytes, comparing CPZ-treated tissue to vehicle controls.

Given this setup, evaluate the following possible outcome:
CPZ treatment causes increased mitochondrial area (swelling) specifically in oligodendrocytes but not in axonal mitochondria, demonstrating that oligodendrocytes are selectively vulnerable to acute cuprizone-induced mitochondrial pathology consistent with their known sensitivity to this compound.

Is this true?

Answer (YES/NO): NO